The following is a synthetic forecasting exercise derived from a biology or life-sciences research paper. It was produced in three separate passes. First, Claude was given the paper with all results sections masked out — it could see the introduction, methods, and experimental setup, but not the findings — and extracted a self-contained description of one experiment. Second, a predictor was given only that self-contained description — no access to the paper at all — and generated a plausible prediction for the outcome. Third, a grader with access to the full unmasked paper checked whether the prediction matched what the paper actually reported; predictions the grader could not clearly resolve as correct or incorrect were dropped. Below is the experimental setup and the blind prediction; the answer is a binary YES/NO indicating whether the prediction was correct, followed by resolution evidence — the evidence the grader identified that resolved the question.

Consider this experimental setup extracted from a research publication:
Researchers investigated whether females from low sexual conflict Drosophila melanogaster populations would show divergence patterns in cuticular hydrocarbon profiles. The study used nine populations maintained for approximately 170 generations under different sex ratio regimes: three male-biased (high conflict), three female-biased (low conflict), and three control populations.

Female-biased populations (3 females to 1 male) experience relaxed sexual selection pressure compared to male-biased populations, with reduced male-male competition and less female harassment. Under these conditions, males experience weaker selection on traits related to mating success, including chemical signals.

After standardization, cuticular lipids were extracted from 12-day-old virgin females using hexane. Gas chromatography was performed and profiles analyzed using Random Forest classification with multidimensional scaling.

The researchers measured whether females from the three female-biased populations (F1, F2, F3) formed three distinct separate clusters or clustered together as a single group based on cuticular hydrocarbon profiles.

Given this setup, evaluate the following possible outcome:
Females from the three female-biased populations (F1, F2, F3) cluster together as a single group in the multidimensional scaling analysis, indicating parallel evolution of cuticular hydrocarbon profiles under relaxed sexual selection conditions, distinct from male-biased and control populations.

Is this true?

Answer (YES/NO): NO